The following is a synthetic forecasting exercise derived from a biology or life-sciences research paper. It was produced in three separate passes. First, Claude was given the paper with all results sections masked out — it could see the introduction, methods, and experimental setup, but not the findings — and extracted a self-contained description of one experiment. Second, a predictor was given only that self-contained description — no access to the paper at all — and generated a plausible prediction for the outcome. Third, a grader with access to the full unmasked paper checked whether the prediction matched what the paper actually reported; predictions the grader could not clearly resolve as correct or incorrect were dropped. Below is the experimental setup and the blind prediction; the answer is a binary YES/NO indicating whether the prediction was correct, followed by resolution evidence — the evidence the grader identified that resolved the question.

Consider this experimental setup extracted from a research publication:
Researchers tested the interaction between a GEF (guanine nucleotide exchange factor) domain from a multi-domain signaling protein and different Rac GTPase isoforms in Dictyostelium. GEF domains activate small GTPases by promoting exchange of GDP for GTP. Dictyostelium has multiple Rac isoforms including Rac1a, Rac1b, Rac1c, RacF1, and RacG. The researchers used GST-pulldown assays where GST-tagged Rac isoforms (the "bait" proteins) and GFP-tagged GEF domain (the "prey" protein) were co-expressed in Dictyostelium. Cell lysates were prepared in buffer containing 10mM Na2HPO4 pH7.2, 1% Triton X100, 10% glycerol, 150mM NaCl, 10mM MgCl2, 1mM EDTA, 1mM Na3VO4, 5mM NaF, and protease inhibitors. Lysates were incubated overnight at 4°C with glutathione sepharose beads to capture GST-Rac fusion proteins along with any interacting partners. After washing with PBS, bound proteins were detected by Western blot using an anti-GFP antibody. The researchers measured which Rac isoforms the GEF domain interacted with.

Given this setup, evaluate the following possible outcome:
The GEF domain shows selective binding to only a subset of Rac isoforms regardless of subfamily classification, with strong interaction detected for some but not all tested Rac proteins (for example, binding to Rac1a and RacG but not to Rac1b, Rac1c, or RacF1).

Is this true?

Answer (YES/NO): NO